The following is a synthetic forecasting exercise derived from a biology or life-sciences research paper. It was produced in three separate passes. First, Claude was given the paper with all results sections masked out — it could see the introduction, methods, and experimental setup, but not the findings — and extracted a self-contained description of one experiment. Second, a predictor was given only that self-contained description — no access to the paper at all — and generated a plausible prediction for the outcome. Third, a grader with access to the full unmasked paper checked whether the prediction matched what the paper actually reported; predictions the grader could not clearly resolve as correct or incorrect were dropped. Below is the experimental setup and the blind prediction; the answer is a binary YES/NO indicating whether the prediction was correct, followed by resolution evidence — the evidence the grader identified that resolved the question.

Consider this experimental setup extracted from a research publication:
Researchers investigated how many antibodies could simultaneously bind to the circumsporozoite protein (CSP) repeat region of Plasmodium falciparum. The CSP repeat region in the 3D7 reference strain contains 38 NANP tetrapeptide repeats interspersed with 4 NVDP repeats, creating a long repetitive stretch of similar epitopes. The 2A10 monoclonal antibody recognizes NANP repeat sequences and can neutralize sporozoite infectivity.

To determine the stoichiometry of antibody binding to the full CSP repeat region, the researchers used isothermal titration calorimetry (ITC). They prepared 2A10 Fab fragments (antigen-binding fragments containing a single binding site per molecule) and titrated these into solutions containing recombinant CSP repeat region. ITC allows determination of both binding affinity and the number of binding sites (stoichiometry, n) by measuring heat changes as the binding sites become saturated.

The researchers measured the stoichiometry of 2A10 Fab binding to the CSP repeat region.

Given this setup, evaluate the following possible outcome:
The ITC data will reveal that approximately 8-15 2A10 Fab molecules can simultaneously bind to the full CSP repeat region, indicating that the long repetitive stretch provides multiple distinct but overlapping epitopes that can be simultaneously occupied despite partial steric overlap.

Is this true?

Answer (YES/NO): YES